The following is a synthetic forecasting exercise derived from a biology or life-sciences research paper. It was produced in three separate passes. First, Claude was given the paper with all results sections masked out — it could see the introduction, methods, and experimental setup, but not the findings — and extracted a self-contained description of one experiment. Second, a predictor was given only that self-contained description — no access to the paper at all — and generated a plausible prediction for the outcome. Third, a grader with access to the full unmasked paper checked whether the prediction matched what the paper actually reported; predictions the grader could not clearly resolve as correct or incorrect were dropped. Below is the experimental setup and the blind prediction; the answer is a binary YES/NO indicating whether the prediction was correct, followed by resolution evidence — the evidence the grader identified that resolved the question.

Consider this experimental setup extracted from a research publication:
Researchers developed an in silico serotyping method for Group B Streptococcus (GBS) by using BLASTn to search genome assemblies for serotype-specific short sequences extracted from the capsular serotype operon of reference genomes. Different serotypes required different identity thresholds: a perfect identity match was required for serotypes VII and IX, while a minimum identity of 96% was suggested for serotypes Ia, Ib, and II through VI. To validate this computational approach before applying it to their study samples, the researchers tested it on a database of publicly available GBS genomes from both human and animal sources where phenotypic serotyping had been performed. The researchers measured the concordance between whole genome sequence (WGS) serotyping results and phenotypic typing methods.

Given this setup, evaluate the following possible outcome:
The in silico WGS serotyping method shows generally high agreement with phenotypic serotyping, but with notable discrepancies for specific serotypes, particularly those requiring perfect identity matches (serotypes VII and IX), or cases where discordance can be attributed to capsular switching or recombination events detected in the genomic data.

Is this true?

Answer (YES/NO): NO